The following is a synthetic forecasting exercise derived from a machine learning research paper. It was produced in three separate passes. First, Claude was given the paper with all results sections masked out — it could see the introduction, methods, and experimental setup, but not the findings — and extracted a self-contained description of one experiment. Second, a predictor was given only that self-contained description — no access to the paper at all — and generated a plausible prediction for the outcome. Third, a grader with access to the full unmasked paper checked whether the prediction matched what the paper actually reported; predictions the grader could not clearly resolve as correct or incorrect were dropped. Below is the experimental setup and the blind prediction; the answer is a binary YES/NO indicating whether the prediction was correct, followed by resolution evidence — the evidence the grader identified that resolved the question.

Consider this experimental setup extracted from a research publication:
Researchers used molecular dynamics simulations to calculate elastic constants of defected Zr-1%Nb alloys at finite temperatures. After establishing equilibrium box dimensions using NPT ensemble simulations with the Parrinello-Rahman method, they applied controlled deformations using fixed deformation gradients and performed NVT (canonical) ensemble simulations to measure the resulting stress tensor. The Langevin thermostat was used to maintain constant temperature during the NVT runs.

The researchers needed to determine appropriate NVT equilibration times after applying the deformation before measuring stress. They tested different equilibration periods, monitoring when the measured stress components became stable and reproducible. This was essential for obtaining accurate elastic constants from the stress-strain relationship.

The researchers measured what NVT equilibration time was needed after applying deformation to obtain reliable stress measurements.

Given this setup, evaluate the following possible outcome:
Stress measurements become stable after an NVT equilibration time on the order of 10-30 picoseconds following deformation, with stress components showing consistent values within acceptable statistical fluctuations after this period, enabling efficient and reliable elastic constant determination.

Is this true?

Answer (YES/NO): YES